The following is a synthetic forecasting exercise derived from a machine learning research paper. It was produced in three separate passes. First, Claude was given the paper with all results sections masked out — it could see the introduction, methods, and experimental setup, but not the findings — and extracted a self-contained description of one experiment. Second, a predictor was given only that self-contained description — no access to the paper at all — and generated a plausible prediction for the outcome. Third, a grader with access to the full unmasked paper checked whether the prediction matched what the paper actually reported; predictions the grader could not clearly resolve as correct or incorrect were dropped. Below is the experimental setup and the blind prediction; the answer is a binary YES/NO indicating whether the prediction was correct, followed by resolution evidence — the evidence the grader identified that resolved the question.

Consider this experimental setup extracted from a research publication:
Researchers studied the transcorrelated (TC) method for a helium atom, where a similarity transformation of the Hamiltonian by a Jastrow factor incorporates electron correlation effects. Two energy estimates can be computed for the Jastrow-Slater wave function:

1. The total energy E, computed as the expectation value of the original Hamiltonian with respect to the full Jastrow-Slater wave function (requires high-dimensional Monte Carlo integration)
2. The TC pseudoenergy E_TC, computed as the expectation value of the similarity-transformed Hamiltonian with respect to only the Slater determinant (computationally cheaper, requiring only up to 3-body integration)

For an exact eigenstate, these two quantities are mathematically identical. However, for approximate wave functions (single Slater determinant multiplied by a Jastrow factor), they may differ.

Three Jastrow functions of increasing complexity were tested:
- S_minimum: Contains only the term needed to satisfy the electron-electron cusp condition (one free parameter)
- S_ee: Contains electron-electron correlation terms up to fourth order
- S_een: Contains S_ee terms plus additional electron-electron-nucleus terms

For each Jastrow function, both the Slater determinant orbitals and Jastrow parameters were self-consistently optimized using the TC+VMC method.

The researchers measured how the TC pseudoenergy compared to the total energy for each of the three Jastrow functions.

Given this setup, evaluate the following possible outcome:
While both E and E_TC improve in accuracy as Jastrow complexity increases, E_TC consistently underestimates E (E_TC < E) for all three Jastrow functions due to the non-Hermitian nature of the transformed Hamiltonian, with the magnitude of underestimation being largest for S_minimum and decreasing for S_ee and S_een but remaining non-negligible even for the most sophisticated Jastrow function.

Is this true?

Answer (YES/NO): NO